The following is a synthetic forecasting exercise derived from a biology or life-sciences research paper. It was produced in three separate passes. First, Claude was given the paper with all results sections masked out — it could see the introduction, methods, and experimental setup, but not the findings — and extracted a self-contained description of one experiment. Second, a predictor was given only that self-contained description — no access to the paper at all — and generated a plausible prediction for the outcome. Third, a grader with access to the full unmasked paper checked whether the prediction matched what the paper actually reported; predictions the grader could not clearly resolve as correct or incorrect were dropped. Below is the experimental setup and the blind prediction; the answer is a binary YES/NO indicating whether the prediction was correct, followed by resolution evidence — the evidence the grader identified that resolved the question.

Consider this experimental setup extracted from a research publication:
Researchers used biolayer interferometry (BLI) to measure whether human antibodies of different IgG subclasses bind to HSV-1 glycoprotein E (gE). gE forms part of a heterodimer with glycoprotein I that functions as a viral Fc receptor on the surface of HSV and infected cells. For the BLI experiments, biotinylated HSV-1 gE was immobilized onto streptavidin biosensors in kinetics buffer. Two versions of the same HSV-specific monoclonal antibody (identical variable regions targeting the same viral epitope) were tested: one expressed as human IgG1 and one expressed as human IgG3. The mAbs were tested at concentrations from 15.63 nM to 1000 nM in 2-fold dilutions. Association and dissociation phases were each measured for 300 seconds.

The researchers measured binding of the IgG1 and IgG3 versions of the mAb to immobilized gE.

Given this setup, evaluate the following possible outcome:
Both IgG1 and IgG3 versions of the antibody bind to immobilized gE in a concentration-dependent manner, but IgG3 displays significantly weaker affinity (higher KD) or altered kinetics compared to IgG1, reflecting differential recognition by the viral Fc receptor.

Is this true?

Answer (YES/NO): NO